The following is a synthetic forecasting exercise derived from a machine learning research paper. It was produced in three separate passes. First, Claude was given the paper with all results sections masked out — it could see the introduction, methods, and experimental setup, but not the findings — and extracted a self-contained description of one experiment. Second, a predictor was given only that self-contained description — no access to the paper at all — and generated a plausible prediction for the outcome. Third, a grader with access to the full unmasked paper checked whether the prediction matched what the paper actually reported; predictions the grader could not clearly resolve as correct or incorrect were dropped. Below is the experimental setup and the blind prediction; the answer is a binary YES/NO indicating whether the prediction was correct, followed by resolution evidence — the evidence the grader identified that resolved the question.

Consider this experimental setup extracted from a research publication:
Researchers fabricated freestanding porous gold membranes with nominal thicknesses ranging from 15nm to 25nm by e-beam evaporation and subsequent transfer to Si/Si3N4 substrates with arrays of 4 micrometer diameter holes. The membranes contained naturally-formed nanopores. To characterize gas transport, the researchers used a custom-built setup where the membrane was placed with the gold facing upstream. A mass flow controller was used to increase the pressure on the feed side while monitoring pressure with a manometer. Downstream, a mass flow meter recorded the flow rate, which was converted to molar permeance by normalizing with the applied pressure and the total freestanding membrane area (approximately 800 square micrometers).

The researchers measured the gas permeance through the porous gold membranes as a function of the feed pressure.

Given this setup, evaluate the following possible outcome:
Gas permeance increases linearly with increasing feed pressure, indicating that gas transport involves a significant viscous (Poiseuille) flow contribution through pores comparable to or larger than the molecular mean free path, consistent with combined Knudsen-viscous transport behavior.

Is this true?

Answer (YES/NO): NO